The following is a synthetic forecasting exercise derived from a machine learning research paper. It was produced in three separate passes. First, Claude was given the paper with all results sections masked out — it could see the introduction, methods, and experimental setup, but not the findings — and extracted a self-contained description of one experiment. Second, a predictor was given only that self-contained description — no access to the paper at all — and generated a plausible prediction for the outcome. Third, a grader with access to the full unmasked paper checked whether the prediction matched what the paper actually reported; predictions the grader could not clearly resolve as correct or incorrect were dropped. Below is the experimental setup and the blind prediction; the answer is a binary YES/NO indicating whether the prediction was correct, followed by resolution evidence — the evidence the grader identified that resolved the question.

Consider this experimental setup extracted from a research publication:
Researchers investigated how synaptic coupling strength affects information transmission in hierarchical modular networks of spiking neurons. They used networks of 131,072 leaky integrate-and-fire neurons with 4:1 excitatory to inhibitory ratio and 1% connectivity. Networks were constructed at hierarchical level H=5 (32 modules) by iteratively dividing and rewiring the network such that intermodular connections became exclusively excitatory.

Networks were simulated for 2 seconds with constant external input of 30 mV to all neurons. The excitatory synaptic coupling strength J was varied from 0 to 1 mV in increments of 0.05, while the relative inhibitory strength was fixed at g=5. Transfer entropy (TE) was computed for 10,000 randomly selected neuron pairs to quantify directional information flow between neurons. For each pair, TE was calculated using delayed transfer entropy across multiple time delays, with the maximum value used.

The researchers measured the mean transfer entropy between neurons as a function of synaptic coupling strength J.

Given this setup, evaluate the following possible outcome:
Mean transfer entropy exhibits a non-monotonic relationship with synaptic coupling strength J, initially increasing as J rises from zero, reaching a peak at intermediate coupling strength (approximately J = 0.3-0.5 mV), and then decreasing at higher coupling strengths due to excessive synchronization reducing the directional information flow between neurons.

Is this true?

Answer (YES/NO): NO